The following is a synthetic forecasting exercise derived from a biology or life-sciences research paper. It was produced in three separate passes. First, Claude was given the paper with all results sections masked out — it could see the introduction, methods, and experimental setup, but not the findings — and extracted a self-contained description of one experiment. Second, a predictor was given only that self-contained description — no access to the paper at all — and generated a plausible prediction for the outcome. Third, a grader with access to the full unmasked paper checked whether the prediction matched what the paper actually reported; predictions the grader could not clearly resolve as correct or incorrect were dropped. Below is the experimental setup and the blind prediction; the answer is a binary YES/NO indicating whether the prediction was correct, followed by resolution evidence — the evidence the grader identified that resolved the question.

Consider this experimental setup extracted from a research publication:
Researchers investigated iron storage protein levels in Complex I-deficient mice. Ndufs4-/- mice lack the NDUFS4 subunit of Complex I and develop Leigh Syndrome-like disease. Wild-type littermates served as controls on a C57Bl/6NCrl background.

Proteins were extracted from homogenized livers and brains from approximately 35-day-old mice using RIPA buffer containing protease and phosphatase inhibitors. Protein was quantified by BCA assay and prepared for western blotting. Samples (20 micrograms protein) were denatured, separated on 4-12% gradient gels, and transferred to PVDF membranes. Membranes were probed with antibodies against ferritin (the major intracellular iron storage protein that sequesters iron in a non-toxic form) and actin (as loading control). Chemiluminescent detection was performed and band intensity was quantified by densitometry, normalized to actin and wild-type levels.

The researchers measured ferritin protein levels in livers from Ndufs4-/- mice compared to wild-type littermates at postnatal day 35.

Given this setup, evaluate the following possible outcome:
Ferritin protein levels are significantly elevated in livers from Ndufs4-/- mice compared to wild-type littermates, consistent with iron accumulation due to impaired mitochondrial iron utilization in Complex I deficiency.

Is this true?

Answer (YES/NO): YES